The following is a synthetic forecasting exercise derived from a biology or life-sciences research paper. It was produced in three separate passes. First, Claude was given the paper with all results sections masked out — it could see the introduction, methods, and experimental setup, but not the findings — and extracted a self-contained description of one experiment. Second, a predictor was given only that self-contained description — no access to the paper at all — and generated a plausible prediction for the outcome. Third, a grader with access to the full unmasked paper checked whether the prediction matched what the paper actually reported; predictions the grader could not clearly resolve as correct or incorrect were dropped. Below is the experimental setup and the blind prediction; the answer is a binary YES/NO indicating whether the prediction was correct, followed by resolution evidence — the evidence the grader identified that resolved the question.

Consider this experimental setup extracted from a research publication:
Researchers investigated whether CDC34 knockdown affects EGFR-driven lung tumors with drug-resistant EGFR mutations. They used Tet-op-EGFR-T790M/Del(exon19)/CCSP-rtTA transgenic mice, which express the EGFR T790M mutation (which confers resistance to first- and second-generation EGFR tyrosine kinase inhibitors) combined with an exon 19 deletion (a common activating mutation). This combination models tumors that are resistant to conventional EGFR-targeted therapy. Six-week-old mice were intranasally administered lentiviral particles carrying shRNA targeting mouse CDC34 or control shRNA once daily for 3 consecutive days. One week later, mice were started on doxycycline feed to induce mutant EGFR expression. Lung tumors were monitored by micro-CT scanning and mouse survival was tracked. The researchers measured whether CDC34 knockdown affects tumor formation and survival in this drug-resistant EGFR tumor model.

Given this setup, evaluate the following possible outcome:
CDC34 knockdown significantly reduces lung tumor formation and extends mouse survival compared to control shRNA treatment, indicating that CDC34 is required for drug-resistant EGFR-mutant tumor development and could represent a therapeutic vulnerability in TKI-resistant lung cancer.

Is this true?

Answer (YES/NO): NO